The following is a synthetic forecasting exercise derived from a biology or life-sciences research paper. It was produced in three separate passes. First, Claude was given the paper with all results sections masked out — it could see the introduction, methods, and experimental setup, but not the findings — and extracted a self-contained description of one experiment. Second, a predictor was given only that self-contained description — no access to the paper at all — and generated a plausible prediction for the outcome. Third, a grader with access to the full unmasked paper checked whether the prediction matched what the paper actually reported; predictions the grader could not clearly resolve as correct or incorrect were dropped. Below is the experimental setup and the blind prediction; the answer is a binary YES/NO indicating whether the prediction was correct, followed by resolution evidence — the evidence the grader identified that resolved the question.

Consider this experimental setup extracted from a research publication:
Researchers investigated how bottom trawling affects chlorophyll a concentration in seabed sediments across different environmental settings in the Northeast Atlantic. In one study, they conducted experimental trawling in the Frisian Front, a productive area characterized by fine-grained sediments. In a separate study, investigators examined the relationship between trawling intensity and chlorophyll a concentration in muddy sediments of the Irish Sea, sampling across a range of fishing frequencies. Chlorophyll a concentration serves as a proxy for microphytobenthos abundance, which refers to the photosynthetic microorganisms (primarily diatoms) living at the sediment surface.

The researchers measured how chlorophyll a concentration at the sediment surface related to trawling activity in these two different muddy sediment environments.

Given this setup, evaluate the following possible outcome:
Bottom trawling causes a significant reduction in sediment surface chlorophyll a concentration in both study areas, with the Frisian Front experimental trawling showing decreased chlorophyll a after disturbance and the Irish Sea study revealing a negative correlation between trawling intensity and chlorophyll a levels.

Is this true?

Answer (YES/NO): NO